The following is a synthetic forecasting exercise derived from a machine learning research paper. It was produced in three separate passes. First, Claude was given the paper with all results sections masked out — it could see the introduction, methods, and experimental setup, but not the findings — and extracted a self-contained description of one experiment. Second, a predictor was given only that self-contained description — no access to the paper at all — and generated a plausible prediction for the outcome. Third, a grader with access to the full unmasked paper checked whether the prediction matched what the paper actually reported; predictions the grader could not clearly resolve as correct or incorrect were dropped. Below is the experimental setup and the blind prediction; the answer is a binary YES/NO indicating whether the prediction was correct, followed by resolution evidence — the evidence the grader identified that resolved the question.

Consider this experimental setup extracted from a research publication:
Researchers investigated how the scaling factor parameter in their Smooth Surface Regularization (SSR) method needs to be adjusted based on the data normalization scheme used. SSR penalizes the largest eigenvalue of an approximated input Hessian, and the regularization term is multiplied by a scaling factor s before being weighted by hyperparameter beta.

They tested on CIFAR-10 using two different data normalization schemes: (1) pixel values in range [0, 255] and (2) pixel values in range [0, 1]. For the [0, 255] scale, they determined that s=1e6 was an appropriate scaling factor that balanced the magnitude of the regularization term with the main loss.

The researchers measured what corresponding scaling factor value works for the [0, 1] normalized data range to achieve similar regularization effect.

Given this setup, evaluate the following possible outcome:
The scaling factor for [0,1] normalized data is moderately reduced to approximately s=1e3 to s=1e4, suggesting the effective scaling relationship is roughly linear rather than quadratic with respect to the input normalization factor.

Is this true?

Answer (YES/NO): NO